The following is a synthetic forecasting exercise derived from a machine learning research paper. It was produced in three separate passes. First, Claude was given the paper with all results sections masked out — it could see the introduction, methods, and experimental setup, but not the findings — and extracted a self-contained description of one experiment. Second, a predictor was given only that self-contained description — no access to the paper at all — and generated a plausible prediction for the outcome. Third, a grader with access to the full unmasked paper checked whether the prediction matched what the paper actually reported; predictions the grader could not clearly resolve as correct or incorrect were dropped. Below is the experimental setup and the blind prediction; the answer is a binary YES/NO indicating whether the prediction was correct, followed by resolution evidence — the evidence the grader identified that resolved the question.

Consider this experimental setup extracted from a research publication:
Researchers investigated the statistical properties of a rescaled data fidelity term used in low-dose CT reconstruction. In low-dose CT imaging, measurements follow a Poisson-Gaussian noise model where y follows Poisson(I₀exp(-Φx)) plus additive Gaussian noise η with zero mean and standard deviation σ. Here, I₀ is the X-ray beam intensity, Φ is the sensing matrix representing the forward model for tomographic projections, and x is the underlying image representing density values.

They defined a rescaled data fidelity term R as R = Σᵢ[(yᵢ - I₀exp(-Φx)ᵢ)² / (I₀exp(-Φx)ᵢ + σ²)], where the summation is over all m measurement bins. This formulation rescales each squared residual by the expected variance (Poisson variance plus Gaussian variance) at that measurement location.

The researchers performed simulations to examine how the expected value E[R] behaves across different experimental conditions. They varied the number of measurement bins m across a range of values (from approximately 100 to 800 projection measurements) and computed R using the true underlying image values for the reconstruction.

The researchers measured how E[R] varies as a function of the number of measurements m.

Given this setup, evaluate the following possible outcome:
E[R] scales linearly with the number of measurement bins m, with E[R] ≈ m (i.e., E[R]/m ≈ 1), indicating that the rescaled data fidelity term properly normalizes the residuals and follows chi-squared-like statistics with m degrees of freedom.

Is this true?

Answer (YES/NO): NO